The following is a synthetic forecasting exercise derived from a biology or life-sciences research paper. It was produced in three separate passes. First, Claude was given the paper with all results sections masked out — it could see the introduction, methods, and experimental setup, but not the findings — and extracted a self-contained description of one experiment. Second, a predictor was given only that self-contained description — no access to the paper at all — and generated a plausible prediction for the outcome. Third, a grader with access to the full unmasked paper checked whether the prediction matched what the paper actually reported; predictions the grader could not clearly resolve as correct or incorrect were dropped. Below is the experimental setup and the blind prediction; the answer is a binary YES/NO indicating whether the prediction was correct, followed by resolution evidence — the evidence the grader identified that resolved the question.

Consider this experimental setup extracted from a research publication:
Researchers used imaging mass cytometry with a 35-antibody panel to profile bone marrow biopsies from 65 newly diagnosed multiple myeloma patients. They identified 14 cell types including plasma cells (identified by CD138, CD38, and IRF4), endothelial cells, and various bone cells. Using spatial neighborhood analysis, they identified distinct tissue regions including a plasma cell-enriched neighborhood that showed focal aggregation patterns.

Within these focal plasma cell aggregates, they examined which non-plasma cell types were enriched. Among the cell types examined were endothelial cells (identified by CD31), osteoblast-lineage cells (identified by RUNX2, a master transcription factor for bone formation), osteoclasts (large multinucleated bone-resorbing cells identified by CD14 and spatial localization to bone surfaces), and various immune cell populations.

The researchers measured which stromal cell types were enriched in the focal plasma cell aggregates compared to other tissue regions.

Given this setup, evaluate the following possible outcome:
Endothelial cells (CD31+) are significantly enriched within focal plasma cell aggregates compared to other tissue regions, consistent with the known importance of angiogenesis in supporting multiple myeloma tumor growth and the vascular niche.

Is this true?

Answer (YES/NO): YES